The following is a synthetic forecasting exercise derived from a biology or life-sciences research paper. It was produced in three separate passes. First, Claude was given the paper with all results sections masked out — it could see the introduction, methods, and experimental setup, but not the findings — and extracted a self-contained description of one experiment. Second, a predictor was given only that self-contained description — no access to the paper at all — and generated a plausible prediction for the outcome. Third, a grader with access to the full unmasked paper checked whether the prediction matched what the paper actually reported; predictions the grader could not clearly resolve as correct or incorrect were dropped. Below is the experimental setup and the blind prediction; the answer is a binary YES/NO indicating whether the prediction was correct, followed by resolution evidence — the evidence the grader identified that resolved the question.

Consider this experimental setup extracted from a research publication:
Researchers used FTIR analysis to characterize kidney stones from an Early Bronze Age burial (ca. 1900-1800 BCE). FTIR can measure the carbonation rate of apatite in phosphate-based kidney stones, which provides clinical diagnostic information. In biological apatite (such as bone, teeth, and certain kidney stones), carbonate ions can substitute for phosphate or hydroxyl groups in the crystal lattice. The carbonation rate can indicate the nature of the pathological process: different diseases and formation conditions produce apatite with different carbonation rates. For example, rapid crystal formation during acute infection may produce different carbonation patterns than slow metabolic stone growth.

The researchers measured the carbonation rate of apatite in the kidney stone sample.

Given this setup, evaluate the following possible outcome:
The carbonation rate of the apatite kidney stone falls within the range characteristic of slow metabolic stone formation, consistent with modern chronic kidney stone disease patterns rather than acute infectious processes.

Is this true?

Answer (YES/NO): NO